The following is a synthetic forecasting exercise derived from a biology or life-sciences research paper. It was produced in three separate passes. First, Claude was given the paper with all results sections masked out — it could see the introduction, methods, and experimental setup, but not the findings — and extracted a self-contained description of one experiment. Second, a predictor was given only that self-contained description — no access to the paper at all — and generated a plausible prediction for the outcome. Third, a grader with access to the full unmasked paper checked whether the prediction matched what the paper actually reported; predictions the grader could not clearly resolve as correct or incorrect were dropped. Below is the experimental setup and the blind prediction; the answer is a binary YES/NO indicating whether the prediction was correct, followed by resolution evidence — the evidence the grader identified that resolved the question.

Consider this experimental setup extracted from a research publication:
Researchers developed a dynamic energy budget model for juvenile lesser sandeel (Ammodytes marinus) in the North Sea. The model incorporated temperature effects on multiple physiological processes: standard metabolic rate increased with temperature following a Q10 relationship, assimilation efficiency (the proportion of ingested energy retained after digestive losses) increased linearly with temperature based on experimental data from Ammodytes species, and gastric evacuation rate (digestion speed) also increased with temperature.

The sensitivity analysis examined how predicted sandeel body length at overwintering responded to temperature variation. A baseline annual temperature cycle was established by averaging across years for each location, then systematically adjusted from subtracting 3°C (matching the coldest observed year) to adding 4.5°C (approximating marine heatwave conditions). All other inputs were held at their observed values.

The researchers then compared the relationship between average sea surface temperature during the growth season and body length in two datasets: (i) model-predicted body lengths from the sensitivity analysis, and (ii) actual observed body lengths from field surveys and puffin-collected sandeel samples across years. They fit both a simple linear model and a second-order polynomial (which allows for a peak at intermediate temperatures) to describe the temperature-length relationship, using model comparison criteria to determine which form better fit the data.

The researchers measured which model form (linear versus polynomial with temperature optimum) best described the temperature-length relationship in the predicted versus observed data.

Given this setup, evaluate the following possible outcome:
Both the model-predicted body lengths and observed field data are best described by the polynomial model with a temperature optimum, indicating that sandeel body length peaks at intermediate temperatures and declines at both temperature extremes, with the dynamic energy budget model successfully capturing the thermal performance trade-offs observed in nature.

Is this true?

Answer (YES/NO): NO